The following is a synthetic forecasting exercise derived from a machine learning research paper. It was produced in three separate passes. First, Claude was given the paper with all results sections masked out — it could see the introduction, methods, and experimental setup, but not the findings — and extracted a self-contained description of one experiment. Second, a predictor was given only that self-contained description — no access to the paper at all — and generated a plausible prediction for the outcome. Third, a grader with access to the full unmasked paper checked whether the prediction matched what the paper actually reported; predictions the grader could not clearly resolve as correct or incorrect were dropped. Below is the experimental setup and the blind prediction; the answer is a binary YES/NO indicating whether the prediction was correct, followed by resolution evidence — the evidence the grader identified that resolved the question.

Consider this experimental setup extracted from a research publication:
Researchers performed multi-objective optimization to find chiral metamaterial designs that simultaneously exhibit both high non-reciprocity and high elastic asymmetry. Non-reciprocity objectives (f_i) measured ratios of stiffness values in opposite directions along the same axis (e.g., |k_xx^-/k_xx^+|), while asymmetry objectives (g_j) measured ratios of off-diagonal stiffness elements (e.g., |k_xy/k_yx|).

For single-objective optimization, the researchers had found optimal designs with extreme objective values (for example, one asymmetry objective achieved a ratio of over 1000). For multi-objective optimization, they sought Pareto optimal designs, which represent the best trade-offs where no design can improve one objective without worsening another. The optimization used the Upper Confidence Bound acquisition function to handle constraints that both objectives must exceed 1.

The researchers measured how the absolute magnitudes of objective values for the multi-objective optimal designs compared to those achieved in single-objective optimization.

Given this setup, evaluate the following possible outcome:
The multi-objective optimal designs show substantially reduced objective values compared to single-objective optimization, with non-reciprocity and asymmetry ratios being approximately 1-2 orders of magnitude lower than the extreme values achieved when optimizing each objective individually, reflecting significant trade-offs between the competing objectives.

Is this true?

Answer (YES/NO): NO